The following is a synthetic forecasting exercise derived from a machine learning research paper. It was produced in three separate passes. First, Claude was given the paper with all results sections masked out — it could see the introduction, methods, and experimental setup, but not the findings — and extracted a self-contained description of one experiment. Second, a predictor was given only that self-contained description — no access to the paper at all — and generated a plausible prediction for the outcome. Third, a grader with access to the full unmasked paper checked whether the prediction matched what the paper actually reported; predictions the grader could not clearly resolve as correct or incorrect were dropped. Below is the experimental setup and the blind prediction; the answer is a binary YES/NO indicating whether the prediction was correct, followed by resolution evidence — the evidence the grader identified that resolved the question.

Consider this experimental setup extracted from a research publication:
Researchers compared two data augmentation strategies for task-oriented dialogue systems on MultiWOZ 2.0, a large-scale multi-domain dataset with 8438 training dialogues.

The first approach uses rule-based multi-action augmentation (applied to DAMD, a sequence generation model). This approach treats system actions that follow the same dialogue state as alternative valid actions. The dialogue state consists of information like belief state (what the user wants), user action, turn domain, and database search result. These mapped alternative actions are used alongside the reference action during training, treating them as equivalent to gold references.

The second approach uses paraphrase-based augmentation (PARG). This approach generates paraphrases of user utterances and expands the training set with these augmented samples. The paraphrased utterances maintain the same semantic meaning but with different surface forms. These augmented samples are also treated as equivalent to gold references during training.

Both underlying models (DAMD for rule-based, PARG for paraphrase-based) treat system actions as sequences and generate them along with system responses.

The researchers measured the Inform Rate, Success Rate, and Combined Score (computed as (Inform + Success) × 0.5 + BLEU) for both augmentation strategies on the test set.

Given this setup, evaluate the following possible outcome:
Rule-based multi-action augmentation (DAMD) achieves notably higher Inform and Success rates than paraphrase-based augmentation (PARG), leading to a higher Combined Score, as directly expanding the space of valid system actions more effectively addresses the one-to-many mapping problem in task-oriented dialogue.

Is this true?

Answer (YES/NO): NO